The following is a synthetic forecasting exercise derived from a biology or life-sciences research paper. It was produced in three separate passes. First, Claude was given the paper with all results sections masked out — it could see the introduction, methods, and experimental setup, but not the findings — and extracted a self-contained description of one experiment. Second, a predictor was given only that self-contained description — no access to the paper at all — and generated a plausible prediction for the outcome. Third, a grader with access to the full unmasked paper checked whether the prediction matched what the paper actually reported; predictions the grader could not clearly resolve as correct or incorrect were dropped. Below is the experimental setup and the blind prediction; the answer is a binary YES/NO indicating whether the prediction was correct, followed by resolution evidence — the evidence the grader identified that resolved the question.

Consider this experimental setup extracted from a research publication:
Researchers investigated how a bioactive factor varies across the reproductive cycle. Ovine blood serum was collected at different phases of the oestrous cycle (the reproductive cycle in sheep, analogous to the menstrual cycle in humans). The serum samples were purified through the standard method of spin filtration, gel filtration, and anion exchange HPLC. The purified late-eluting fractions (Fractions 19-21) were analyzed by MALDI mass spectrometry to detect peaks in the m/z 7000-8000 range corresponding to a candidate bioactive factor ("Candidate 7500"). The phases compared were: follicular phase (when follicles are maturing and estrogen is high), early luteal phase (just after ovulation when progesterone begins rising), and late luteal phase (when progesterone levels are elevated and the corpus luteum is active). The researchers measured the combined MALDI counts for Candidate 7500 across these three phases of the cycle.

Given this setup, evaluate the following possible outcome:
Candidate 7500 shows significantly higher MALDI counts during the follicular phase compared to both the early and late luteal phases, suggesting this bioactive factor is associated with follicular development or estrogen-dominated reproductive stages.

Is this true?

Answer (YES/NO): YES